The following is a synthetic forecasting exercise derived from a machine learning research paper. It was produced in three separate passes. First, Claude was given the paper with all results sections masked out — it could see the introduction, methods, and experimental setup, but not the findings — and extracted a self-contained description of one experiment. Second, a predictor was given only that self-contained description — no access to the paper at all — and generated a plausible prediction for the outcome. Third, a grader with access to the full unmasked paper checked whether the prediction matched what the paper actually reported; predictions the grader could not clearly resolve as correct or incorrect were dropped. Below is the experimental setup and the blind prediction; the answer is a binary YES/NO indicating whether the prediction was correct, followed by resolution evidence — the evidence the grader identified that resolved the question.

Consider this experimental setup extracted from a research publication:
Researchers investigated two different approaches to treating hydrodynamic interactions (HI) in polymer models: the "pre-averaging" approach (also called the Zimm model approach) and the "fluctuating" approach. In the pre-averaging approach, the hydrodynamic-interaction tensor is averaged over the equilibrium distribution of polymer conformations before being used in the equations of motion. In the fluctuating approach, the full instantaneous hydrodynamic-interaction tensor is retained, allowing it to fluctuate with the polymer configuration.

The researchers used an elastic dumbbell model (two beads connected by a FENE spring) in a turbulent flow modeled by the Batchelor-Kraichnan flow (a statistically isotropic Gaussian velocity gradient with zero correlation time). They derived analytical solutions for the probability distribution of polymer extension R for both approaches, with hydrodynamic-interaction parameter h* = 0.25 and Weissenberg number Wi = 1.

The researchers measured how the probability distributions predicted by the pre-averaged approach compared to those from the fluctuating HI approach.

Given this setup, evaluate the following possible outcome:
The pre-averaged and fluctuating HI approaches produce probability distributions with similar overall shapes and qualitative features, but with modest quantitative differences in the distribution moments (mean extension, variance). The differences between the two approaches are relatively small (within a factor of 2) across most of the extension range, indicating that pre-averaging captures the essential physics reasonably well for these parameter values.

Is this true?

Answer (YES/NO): NO